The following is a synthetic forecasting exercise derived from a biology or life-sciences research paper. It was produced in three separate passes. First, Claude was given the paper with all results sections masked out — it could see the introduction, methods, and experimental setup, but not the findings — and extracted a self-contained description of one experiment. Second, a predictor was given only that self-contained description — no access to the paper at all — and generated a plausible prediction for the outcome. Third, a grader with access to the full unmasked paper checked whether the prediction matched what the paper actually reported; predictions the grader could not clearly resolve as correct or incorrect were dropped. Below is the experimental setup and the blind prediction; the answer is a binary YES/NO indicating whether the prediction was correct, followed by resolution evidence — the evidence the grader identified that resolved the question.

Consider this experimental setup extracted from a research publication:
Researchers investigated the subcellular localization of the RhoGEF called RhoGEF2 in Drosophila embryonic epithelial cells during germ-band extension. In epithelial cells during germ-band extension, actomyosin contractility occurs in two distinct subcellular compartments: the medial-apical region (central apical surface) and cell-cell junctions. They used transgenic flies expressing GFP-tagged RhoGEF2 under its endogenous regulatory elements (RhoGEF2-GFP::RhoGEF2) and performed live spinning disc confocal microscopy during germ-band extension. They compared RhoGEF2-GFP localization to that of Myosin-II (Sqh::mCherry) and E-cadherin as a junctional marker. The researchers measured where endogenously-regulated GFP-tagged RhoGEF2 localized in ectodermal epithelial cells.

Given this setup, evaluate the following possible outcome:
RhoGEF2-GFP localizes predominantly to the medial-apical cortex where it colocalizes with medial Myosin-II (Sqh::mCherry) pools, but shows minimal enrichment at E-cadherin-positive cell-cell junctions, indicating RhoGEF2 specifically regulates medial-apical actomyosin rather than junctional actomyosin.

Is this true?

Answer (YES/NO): NO